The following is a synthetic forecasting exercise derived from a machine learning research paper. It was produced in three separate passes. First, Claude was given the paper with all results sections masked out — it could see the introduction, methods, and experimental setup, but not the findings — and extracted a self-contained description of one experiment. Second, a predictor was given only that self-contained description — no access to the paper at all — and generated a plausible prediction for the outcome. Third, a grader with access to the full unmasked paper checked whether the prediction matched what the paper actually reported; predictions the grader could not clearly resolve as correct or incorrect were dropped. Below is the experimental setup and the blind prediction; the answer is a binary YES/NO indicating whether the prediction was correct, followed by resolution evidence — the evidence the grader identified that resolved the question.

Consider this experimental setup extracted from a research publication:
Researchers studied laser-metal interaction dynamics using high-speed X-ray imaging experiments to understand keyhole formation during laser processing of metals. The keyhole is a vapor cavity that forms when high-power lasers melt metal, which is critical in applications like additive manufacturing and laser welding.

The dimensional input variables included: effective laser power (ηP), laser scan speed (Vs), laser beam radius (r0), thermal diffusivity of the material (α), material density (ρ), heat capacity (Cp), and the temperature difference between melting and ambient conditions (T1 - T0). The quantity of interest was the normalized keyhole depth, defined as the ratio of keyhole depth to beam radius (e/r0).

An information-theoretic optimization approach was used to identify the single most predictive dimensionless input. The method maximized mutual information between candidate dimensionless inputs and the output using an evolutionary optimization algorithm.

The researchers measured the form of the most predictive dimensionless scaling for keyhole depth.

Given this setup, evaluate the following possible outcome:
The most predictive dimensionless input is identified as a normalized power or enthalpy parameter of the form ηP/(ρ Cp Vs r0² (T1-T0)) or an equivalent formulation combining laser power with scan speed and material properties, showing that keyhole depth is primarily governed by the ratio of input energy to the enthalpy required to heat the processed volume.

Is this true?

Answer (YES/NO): NO